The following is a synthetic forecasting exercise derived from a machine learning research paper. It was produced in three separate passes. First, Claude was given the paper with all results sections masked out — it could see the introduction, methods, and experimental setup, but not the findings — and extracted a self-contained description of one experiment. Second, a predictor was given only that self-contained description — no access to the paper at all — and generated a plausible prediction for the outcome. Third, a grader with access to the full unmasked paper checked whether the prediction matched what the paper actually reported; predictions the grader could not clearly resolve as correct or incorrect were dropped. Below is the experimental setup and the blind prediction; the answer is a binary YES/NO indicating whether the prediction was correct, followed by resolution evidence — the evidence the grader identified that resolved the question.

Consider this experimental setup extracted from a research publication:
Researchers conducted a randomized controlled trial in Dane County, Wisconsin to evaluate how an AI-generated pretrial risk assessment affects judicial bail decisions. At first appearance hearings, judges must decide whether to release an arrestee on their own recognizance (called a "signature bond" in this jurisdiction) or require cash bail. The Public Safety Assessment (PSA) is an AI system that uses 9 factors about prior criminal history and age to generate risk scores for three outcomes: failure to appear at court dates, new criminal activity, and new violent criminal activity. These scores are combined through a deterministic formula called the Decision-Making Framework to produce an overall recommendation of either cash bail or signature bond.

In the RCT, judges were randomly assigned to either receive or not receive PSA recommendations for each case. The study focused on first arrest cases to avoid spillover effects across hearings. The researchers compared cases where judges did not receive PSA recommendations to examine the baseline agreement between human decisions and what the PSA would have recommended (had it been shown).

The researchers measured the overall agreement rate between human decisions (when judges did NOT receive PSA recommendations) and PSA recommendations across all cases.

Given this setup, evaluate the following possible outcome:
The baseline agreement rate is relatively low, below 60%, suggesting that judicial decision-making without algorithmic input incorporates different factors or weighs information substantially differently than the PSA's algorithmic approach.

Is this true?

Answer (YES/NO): NO